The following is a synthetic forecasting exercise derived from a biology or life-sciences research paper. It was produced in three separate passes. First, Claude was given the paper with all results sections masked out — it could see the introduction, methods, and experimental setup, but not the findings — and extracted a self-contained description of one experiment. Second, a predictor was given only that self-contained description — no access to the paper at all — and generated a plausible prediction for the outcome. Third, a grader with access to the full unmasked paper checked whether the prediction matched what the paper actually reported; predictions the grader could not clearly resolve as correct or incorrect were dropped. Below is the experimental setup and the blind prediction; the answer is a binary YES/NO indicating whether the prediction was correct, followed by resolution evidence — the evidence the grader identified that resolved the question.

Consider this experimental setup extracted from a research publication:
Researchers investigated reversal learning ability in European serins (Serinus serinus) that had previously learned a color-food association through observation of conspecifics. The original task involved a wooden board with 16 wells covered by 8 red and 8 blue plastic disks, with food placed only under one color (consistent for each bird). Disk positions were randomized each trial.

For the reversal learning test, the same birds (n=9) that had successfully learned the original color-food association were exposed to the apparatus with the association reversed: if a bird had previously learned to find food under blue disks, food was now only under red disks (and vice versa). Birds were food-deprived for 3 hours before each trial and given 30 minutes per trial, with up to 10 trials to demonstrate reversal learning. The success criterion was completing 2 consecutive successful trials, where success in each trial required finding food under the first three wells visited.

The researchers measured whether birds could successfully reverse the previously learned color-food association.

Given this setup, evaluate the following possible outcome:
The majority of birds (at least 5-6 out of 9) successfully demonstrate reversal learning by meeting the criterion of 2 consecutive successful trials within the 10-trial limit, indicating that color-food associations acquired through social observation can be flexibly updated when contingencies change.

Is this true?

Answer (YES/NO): NO